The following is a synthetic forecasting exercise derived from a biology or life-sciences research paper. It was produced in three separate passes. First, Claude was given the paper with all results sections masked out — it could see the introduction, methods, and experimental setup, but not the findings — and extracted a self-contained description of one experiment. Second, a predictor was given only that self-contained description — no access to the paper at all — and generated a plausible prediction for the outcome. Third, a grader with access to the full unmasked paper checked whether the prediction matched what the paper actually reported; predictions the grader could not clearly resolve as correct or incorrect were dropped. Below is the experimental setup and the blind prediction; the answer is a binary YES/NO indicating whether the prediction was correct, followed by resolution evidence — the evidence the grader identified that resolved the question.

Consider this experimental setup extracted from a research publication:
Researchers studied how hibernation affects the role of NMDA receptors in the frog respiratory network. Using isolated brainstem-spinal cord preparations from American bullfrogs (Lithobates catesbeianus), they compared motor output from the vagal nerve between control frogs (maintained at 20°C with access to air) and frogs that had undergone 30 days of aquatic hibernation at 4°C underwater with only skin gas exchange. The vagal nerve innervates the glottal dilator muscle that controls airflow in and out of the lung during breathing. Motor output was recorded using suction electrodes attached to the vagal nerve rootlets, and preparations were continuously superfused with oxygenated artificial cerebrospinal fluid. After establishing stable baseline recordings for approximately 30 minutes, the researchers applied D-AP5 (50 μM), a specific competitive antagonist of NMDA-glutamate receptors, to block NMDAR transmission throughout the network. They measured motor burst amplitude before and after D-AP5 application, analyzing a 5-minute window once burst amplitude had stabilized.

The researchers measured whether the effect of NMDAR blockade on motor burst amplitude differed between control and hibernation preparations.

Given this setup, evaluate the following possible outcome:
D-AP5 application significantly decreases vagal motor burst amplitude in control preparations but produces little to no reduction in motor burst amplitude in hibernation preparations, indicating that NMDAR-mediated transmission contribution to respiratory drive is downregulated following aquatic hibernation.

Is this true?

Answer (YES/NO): NO